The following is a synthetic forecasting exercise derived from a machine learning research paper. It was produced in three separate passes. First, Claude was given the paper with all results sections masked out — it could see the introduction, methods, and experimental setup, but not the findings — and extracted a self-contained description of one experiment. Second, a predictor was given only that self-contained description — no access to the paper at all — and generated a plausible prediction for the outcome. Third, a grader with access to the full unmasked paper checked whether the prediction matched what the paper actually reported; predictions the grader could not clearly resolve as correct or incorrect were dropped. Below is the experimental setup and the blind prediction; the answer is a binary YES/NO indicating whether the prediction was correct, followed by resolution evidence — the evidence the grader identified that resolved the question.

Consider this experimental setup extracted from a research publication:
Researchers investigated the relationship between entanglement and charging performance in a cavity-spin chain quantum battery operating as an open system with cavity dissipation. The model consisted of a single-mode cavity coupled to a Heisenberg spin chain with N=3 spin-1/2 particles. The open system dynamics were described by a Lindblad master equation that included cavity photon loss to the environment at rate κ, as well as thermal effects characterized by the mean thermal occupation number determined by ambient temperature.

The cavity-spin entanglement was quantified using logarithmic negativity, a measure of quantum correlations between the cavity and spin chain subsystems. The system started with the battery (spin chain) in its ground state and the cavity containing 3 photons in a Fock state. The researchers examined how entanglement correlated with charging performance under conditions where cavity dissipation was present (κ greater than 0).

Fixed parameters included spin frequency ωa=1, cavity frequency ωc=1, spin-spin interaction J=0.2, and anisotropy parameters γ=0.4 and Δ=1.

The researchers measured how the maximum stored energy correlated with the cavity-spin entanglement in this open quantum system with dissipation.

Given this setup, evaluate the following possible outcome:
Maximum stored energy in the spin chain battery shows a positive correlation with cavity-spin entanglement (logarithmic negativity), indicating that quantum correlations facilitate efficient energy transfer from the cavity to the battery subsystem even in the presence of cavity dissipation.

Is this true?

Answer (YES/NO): NO